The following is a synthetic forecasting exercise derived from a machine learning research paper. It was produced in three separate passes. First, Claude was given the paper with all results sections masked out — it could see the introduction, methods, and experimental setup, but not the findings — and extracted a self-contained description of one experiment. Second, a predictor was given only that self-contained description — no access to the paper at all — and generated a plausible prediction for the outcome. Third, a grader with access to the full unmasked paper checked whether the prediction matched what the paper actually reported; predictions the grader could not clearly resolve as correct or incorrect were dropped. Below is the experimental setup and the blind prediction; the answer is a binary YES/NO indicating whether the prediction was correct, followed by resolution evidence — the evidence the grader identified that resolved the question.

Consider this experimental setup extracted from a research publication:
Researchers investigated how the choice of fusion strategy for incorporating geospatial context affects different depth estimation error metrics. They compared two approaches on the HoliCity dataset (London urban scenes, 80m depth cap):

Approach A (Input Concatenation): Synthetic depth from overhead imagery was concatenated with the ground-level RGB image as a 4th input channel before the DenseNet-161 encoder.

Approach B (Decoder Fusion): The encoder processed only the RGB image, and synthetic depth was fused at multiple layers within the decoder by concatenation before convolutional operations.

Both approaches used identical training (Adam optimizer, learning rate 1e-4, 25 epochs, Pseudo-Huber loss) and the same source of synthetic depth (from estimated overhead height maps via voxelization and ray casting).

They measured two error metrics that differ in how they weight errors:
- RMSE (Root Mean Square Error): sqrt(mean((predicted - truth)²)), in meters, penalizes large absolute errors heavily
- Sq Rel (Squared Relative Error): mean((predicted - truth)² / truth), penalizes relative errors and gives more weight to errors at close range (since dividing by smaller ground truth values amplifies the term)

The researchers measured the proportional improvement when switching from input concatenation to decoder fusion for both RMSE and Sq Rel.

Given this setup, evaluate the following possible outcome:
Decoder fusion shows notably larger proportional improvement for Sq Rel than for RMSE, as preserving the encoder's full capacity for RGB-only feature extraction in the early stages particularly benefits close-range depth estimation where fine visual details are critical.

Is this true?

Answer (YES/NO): YES